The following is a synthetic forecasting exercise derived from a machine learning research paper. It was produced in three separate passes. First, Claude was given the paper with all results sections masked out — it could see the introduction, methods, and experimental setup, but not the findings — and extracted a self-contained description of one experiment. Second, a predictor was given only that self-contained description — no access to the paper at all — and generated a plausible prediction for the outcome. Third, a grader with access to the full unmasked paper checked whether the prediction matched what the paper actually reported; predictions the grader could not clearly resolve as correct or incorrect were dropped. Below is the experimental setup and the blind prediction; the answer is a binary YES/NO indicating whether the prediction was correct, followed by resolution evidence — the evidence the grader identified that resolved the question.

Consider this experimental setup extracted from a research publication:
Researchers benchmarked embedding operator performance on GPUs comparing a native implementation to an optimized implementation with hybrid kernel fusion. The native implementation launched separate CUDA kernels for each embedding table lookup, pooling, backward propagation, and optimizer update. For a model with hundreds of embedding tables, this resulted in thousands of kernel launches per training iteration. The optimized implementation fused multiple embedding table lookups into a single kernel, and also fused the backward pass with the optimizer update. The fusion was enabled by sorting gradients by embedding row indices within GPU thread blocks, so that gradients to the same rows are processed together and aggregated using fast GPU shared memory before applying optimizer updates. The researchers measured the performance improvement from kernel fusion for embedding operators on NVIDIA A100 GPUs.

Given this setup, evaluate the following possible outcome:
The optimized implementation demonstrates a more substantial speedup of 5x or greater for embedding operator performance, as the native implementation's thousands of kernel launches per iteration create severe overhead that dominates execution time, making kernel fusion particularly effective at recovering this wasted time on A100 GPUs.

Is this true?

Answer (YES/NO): YES